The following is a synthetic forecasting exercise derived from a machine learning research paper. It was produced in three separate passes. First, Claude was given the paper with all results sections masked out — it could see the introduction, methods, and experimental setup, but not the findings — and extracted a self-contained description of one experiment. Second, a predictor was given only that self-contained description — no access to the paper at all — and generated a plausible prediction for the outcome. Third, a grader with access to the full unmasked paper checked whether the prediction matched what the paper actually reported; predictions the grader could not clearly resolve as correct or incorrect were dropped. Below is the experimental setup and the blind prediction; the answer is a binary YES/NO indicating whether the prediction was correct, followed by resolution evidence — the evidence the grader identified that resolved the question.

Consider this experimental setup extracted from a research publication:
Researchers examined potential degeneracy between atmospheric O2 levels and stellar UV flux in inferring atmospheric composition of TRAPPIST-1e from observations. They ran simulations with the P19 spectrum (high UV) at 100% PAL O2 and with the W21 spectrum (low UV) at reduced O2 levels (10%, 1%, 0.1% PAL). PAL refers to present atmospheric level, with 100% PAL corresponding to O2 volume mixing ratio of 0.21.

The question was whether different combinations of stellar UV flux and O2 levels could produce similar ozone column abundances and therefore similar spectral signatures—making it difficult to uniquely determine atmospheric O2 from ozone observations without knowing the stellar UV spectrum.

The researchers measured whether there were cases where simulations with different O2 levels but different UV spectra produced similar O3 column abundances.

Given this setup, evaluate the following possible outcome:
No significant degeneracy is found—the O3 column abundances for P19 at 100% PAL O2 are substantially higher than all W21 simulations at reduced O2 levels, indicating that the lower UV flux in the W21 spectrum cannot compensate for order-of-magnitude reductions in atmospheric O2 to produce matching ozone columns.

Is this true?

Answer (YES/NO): NO